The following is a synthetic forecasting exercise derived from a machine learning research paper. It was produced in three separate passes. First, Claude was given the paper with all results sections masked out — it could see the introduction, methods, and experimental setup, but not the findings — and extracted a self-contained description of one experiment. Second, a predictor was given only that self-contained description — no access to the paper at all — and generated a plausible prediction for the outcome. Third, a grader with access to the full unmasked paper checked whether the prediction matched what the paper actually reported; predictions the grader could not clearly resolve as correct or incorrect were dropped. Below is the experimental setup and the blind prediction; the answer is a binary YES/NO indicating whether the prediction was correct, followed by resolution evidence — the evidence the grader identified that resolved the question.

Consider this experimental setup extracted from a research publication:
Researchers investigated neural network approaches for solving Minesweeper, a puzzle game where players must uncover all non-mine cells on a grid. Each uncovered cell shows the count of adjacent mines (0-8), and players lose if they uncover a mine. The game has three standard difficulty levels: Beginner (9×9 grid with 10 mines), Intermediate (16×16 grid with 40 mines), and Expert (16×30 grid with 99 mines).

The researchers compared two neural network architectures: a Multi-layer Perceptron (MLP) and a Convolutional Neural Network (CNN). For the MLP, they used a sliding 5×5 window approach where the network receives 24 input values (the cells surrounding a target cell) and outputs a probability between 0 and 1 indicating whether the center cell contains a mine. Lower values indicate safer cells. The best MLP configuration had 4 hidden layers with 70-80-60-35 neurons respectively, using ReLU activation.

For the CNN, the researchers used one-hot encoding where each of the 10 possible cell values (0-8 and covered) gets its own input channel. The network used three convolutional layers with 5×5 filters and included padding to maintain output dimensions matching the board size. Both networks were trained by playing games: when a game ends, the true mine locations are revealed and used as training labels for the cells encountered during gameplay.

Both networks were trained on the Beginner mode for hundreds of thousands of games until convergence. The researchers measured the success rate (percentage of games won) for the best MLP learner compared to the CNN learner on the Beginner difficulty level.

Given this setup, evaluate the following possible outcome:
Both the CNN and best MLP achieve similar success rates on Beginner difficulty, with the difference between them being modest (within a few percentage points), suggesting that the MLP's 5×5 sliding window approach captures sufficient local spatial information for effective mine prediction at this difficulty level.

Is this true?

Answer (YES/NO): NO